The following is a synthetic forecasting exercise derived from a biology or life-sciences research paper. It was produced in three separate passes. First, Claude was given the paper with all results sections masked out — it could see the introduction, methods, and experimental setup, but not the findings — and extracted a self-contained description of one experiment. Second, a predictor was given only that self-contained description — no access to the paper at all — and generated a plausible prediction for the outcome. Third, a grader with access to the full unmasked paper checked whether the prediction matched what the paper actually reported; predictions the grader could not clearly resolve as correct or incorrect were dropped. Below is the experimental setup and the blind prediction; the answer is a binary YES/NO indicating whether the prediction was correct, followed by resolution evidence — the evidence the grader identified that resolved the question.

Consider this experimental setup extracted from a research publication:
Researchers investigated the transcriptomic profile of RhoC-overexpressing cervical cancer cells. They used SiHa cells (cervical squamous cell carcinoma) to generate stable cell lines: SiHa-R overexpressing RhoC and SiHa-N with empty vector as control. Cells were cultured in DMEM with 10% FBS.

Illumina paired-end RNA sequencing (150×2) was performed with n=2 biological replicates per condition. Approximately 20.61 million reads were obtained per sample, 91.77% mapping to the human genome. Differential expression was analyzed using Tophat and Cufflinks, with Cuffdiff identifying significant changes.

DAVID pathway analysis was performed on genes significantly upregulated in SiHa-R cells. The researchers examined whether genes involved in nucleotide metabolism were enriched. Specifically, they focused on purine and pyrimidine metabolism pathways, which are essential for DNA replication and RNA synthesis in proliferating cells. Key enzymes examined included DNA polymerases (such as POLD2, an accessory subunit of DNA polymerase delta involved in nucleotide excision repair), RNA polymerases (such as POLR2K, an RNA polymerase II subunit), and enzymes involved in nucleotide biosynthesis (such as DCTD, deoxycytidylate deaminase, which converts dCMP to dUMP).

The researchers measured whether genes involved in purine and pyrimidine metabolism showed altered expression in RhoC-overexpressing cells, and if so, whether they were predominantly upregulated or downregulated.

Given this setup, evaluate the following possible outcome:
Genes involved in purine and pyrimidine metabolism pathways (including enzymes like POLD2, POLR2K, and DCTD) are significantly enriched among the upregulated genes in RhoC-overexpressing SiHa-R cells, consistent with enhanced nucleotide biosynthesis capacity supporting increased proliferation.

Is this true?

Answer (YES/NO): YES